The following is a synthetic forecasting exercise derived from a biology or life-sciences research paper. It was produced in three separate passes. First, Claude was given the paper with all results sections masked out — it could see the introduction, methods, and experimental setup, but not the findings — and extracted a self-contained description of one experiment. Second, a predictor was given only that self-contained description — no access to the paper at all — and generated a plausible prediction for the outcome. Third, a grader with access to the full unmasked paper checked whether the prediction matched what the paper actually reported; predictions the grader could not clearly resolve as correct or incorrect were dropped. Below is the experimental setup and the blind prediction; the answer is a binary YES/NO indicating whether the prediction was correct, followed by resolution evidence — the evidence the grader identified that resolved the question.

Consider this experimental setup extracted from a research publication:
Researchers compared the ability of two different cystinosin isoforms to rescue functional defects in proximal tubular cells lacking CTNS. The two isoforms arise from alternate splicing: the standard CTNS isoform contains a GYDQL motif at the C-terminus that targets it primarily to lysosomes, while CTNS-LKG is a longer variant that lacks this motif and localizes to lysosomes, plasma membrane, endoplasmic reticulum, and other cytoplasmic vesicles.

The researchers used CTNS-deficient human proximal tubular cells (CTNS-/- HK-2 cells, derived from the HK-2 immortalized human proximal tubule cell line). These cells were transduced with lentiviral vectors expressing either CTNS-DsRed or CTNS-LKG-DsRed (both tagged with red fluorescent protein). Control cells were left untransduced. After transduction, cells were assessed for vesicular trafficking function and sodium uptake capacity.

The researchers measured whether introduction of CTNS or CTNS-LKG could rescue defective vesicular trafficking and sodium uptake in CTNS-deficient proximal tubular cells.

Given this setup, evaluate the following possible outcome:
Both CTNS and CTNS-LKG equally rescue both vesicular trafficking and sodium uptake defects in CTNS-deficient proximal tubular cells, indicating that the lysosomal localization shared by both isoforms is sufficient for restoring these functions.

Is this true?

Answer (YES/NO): NO